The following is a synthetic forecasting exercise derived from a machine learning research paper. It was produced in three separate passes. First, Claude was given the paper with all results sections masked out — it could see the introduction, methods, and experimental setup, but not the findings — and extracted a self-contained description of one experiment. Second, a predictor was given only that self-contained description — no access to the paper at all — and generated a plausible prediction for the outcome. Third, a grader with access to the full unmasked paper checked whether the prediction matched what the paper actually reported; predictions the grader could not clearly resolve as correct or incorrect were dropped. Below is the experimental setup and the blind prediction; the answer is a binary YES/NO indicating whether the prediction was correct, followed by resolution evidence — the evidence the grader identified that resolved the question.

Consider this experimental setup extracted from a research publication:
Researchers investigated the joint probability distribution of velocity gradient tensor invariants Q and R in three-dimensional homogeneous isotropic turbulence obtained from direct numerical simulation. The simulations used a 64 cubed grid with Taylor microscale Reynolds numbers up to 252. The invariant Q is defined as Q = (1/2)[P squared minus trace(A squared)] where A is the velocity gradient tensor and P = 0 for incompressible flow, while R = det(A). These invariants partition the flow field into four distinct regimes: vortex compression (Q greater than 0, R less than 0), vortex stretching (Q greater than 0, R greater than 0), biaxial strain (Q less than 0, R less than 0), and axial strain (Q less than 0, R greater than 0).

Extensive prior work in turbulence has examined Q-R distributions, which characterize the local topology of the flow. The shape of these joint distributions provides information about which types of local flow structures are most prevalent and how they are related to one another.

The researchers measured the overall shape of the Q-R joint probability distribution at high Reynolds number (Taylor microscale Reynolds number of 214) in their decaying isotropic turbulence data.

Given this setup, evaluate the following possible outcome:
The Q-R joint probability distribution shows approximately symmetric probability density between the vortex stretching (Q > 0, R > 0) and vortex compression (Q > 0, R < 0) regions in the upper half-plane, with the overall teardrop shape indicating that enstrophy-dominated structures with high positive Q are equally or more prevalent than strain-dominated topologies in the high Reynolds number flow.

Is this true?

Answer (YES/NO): NO